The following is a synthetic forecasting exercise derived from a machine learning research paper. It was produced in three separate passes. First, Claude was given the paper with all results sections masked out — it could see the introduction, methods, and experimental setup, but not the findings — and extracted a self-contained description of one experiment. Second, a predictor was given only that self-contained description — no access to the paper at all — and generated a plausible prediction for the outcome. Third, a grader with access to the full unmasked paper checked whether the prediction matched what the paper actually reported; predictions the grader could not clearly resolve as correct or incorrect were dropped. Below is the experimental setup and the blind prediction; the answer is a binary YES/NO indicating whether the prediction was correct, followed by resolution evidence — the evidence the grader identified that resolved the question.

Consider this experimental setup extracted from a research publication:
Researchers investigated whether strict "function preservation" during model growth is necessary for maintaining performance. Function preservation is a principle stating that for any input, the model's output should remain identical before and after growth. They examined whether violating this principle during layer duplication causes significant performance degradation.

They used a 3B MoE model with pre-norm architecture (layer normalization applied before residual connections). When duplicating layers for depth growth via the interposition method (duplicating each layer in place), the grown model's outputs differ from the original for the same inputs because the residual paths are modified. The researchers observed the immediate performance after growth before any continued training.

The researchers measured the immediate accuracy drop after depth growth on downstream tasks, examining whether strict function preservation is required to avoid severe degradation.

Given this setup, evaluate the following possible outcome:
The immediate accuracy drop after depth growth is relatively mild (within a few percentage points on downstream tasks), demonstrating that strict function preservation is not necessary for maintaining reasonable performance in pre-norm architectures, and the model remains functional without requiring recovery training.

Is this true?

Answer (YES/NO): YES